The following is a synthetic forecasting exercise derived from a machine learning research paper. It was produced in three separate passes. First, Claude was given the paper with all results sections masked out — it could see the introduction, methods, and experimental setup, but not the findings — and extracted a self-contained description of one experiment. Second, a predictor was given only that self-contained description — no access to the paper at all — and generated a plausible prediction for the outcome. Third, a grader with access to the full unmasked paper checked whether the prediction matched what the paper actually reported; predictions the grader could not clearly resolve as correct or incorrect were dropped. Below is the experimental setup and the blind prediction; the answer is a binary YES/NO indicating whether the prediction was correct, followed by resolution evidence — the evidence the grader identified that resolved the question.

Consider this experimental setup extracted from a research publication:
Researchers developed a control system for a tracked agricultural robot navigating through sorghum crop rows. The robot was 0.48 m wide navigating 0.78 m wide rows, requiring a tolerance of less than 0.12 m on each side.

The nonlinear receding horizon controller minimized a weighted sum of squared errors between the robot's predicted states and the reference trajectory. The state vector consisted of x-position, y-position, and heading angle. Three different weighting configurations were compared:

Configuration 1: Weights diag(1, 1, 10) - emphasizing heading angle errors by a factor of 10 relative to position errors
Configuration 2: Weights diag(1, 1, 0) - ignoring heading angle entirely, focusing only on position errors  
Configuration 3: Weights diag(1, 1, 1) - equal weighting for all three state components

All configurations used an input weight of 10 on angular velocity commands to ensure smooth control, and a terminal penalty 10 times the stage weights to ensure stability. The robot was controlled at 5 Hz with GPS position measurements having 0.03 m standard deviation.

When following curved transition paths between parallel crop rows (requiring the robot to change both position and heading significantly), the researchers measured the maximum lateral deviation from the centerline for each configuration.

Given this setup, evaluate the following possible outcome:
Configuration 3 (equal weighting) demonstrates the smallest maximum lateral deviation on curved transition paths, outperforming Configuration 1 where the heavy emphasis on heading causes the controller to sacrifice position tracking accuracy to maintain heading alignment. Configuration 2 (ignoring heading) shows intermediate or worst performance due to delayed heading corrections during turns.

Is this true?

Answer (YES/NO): YES